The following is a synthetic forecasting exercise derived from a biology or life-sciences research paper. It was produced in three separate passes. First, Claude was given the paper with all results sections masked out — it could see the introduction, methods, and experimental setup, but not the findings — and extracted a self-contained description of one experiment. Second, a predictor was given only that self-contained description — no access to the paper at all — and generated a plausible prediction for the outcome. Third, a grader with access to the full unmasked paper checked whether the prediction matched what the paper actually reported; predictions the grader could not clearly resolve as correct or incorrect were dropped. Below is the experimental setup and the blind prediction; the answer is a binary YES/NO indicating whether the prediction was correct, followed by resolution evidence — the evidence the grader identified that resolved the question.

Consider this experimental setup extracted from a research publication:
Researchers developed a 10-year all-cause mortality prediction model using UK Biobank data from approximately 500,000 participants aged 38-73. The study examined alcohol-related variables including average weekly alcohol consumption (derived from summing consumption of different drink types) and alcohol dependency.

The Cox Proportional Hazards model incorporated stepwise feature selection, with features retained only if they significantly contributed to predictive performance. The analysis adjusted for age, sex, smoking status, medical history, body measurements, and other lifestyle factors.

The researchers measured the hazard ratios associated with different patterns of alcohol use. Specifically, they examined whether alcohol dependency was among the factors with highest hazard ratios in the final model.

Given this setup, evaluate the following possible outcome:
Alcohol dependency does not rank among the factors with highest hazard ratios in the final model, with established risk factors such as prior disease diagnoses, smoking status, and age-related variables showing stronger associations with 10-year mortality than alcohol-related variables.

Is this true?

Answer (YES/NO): NO